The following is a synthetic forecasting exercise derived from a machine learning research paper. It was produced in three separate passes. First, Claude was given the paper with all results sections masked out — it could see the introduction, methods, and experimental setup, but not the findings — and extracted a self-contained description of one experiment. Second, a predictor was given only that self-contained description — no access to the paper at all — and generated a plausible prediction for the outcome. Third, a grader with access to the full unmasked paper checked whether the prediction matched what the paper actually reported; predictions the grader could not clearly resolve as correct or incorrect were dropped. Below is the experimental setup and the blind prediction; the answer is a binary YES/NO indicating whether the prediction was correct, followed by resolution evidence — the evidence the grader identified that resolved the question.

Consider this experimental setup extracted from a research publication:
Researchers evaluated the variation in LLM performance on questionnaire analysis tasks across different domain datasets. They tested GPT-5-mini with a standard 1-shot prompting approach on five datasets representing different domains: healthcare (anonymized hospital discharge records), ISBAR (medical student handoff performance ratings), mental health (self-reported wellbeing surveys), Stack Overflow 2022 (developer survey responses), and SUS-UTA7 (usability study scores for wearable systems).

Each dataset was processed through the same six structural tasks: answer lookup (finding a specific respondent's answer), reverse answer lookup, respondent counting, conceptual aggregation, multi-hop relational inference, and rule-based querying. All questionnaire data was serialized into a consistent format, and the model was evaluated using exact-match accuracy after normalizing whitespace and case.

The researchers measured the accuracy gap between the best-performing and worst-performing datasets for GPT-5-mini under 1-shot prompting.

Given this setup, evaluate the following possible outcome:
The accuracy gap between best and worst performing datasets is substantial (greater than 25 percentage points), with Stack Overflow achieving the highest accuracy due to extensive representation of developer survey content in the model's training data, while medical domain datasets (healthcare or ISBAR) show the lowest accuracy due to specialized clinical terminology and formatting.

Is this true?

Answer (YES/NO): NO